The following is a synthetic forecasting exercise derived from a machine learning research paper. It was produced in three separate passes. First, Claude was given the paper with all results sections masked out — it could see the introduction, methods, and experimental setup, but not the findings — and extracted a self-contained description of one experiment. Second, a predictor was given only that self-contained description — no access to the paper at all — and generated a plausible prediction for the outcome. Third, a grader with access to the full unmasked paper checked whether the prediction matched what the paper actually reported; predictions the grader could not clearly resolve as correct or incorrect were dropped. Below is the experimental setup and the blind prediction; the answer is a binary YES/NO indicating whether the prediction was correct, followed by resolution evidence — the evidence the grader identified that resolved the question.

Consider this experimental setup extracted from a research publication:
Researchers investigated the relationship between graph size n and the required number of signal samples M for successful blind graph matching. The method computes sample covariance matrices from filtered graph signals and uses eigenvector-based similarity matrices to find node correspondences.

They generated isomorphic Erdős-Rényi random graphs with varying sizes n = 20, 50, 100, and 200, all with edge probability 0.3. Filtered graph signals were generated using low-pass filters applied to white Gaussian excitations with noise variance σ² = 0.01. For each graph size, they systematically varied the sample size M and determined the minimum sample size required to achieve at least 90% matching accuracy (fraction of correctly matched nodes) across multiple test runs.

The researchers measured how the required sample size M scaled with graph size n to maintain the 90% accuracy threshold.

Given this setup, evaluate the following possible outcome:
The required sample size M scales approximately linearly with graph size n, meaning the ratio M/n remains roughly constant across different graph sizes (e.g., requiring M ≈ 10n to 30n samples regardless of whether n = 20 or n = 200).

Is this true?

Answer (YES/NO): NO